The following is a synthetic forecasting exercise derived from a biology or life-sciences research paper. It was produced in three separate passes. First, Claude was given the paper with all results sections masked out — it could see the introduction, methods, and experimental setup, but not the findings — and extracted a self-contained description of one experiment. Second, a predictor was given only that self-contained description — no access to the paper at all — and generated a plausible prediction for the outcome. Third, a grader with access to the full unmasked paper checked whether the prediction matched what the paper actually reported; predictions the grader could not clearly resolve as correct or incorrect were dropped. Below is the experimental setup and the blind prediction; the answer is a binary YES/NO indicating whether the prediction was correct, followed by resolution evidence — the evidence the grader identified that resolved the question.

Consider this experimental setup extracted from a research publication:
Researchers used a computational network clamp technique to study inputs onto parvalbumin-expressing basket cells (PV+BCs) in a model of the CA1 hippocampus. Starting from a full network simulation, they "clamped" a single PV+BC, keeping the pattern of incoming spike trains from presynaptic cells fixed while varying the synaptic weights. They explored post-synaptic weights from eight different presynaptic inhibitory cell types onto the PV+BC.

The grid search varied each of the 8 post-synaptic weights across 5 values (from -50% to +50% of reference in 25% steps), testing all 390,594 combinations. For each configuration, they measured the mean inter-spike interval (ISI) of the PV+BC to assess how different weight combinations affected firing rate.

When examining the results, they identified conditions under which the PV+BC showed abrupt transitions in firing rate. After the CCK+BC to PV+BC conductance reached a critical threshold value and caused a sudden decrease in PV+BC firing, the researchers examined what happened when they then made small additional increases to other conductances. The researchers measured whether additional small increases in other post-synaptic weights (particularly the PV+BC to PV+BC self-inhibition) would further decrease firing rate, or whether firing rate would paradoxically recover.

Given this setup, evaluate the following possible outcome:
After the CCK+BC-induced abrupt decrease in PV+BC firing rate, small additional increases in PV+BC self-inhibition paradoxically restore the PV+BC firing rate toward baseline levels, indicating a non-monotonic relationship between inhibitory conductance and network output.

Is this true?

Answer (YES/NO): YES